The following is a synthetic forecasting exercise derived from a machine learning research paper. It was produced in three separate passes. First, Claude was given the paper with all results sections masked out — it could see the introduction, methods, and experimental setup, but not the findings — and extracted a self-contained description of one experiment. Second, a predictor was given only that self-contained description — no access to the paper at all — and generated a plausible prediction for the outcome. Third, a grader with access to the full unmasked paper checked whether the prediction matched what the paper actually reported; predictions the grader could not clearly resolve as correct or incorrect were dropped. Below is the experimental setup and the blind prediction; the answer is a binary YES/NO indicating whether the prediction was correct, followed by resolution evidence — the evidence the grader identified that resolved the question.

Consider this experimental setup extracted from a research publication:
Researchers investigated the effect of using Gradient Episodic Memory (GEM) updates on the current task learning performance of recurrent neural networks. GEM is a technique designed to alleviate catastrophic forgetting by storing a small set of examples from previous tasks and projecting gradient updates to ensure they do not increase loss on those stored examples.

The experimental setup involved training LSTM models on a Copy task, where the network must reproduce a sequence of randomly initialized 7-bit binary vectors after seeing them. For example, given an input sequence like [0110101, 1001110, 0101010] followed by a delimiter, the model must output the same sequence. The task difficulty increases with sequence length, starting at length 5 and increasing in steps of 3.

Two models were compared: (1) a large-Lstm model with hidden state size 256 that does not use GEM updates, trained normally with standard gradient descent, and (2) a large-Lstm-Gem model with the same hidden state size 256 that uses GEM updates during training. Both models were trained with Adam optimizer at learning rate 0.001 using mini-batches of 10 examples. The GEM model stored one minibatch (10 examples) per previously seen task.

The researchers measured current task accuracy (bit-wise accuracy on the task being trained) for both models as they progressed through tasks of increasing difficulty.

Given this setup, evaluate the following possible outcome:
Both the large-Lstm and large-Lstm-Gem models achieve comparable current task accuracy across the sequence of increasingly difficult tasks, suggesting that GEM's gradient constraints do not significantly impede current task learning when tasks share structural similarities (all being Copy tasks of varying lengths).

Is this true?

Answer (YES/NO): NO